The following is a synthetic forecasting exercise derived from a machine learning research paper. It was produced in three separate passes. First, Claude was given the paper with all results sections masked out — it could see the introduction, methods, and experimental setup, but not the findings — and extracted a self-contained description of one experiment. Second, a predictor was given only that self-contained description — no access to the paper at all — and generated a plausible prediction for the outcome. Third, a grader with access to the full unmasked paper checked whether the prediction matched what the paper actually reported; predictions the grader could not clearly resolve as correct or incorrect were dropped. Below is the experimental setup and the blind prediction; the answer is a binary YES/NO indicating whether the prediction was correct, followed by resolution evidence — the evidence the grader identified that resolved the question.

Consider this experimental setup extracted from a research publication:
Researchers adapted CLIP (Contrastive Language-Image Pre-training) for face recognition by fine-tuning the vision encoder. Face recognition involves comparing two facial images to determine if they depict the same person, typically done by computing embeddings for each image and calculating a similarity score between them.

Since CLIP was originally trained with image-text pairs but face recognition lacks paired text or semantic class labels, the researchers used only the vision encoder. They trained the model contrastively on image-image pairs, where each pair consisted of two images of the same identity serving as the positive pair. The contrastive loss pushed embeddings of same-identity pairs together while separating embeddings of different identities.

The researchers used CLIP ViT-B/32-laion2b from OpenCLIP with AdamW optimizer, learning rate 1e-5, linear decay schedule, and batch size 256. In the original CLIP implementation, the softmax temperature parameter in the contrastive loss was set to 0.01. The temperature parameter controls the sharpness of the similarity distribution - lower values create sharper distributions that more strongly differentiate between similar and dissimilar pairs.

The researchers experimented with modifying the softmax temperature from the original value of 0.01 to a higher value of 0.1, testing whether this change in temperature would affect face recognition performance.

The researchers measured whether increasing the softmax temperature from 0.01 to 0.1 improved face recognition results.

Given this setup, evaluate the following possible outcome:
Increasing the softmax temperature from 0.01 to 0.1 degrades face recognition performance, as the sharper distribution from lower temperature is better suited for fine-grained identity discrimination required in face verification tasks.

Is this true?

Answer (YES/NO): NO